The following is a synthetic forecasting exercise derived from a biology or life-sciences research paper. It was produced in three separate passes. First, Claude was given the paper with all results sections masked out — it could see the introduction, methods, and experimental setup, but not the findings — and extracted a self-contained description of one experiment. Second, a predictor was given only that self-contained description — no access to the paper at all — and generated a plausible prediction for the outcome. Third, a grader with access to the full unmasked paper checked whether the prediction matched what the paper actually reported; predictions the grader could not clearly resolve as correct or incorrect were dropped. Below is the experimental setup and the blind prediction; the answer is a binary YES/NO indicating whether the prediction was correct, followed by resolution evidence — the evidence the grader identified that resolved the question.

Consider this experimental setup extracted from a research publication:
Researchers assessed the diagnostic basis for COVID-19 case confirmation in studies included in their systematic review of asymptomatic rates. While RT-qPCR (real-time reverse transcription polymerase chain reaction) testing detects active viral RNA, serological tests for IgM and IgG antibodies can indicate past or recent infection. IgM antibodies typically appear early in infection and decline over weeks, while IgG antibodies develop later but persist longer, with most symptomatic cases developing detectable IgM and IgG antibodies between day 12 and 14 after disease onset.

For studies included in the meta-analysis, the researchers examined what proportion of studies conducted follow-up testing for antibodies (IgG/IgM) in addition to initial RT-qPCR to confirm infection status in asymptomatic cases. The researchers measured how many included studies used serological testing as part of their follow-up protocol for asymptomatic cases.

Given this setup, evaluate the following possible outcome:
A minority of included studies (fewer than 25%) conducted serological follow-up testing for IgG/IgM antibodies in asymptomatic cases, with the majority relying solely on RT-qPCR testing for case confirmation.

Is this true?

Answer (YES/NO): NO